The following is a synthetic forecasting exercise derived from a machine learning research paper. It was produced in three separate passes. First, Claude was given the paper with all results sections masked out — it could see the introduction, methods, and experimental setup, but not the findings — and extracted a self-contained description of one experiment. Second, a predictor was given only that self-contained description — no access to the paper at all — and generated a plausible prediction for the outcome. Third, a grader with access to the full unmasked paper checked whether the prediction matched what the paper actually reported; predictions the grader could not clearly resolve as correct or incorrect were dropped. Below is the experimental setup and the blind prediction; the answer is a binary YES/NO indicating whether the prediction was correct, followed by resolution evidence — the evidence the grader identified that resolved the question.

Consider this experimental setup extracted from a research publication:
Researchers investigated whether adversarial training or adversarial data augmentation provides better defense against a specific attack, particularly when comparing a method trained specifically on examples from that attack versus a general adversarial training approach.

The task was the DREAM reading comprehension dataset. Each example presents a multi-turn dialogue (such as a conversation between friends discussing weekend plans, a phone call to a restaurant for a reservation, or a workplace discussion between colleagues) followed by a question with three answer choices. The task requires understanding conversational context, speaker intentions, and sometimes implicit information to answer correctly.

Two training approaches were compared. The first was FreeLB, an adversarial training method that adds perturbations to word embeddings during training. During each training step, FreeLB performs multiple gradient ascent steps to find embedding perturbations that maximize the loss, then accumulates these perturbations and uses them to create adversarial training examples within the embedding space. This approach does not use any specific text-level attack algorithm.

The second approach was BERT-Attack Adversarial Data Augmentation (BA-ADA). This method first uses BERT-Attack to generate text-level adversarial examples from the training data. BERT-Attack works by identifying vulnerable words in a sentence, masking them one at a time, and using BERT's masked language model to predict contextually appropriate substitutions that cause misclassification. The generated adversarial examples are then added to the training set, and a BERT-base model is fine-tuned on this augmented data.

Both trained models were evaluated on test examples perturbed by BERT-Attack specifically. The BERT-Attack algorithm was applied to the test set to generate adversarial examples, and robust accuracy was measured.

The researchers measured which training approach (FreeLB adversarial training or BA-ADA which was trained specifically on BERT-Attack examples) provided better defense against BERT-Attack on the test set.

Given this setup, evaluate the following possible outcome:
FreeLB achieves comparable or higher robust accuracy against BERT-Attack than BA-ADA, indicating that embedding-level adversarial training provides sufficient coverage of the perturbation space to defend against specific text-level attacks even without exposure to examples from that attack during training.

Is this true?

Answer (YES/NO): YES